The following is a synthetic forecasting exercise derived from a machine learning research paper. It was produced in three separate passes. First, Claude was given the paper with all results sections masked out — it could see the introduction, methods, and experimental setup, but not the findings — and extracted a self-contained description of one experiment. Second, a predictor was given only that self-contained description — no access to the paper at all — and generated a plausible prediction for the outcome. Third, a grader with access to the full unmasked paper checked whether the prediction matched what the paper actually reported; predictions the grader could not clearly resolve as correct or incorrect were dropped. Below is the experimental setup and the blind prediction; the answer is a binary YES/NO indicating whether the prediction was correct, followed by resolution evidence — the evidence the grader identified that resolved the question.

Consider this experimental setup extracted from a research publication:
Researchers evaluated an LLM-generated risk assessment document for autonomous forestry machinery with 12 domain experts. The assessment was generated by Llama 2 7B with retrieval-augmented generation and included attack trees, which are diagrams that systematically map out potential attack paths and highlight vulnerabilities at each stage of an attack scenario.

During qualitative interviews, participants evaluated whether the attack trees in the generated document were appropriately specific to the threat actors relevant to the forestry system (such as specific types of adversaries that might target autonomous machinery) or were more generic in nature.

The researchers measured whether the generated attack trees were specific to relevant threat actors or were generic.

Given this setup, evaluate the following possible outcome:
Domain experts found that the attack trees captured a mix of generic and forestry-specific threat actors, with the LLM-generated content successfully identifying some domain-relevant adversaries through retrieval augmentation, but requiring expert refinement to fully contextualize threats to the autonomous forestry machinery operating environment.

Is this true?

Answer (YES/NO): NO